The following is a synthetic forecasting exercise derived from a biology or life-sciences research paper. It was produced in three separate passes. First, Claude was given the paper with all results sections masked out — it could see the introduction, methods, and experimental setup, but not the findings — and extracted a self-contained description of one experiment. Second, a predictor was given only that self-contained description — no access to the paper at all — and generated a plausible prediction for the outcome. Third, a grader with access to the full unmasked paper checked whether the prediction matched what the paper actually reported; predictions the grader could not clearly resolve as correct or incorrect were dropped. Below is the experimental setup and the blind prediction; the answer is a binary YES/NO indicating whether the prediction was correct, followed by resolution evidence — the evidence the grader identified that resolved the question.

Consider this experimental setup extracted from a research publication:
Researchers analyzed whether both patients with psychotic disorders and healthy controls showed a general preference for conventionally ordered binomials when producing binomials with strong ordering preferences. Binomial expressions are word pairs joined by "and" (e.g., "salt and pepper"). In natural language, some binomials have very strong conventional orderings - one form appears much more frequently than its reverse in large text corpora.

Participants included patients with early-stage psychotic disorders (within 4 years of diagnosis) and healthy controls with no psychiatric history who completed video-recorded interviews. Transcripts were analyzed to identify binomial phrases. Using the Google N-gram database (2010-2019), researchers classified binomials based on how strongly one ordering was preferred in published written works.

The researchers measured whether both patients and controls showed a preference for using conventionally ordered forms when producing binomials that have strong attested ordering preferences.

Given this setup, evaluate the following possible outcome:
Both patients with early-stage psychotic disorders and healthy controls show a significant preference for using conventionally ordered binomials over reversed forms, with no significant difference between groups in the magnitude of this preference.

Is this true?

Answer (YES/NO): NO